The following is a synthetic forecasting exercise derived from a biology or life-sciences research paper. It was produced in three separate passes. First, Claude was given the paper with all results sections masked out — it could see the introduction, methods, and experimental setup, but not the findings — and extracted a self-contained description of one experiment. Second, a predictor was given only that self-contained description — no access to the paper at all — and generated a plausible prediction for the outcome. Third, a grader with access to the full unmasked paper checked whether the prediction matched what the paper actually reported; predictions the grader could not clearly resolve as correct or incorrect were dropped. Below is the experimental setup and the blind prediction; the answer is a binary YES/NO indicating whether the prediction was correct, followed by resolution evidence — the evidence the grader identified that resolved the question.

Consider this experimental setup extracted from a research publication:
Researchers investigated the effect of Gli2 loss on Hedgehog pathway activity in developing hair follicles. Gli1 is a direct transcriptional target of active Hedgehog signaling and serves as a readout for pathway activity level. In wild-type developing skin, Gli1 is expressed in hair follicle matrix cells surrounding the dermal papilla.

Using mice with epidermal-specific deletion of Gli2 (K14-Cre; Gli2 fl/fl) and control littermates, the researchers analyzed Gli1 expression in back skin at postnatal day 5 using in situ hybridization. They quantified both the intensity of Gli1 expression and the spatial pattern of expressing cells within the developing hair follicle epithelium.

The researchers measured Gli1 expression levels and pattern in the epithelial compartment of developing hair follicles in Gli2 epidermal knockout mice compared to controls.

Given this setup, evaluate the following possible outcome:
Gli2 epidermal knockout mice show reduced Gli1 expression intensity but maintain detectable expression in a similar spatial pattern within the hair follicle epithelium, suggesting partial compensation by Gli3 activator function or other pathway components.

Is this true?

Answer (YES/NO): NO